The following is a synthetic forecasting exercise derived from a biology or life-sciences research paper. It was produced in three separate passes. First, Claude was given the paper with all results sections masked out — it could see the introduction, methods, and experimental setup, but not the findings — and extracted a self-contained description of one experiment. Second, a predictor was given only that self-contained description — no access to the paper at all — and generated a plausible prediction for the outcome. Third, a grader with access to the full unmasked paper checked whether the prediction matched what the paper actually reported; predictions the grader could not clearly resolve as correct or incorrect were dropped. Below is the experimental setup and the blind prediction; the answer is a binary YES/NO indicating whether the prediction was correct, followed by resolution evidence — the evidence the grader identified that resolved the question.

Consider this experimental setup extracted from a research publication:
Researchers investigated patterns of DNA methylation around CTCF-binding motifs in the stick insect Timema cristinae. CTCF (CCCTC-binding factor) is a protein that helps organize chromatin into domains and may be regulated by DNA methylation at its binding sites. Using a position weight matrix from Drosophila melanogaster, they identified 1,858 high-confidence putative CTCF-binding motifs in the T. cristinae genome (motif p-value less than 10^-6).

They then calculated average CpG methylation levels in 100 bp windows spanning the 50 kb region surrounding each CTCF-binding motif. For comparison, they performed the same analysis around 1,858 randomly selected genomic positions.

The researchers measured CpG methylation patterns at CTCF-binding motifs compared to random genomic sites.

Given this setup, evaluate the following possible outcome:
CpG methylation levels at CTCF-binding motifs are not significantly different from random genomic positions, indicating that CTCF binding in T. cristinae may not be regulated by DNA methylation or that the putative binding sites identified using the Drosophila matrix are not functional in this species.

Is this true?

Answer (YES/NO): NO